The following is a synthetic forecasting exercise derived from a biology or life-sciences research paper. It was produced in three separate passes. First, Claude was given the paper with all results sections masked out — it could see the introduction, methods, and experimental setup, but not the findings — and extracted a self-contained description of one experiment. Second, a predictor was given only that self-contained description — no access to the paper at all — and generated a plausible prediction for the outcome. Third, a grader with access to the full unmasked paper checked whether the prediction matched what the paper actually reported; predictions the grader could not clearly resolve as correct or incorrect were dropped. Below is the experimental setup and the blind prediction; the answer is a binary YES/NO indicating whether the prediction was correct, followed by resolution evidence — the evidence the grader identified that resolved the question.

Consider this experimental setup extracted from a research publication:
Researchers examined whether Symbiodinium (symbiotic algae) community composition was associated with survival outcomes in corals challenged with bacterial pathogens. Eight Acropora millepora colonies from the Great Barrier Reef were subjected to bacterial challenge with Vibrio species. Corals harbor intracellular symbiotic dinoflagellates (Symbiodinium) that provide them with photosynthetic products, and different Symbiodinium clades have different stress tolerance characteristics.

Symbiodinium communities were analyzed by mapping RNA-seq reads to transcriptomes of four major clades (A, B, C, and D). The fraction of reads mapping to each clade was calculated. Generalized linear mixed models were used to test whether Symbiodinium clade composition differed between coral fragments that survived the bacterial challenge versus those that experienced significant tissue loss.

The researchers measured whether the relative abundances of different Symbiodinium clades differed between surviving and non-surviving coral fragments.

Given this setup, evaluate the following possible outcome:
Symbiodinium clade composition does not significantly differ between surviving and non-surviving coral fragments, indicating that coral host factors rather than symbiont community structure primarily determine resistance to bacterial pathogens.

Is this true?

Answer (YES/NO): YES